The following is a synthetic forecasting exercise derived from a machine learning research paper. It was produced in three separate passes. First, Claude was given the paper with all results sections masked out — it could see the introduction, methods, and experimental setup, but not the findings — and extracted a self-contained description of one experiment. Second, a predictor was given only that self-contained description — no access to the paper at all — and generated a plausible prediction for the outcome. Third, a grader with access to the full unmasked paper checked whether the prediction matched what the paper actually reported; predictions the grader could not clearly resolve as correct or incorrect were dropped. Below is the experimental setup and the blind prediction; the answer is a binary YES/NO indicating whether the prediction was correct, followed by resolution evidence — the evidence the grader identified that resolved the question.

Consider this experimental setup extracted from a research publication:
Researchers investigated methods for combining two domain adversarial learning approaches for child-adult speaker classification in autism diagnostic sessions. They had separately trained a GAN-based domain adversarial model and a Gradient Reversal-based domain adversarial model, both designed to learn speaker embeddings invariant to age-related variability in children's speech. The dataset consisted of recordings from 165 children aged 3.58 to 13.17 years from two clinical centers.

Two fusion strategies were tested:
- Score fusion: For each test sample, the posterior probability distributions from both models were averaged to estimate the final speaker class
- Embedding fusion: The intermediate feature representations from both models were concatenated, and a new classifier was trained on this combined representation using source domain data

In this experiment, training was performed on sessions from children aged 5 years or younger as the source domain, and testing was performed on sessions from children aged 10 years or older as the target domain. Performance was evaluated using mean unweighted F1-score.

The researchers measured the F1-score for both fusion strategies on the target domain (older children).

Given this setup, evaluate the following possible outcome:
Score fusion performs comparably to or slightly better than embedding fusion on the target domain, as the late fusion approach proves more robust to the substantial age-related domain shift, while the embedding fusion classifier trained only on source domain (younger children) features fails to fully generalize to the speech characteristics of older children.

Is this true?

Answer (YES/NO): NO